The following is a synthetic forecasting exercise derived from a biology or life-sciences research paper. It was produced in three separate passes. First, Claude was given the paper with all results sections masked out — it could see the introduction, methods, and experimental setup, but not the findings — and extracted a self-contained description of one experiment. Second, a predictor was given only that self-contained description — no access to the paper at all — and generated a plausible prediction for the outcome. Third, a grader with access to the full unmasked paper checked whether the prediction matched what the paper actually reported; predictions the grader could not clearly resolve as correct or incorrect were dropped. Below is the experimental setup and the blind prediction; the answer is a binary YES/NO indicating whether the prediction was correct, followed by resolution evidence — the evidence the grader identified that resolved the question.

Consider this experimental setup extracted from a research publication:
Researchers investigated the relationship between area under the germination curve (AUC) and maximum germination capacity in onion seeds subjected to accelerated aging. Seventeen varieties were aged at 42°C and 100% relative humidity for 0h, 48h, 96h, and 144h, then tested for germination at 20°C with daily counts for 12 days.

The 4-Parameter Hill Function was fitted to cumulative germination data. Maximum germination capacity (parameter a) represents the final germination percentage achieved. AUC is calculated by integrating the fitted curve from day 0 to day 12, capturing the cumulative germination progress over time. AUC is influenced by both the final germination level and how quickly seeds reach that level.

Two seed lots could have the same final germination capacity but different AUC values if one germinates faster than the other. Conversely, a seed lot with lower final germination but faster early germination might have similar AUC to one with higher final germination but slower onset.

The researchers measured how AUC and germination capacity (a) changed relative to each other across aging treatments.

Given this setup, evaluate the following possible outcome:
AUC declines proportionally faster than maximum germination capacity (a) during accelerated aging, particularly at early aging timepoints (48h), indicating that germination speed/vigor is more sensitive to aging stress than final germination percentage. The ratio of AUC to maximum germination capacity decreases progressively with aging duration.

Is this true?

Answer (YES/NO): NO